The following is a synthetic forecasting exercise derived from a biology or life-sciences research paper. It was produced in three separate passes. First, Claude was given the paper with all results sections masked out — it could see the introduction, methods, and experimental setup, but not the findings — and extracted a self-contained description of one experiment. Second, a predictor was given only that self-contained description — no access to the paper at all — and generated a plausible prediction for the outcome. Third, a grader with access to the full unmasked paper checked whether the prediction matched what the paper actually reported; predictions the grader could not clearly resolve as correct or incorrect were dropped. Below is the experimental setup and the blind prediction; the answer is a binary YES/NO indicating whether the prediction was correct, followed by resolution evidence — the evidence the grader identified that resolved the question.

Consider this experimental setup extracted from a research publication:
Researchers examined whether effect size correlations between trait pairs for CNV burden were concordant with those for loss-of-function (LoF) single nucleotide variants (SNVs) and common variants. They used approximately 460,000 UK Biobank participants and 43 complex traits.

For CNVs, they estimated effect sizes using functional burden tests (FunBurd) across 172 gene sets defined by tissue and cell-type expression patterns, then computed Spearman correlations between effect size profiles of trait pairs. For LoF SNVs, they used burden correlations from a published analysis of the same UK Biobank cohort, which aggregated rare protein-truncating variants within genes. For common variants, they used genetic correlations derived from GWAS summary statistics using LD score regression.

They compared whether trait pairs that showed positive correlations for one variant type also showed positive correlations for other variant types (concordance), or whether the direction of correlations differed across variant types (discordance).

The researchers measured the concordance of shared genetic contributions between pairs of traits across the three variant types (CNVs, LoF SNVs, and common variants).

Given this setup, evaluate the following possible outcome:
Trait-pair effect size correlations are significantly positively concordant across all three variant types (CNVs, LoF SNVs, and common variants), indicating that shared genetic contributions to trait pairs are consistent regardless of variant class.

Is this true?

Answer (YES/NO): YES